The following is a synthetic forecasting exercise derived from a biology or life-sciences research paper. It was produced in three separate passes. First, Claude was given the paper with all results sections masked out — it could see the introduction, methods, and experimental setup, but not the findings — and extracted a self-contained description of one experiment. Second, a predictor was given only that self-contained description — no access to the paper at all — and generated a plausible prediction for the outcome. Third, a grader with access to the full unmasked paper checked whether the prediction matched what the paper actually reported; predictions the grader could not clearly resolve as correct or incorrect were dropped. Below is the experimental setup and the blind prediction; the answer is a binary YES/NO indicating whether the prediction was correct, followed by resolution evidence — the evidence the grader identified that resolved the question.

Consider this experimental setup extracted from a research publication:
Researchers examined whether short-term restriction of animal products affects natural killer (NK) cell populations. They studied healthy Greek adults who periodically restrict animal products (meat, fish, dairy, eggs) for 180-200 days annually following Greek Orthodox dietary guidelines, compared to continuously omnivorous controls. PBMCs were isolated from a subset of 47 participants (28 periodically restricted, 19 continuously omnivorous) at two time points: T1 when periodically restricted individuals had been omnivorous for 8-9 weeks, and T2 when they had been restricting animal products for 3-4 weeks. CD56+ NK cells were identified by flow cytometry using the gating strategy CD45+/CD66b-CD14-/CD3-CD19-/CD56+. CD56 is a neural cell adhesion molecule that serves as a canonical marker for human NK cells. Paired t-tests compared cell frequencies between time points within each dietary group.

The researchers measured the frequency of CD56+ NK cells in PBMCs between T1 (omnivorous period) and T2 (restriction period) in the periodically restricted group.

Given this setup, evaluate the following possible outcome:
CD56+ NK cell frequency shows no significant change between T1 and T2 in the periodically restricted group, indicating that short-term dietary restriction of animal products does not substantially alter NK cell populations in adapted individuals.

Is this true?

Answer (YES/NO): NO